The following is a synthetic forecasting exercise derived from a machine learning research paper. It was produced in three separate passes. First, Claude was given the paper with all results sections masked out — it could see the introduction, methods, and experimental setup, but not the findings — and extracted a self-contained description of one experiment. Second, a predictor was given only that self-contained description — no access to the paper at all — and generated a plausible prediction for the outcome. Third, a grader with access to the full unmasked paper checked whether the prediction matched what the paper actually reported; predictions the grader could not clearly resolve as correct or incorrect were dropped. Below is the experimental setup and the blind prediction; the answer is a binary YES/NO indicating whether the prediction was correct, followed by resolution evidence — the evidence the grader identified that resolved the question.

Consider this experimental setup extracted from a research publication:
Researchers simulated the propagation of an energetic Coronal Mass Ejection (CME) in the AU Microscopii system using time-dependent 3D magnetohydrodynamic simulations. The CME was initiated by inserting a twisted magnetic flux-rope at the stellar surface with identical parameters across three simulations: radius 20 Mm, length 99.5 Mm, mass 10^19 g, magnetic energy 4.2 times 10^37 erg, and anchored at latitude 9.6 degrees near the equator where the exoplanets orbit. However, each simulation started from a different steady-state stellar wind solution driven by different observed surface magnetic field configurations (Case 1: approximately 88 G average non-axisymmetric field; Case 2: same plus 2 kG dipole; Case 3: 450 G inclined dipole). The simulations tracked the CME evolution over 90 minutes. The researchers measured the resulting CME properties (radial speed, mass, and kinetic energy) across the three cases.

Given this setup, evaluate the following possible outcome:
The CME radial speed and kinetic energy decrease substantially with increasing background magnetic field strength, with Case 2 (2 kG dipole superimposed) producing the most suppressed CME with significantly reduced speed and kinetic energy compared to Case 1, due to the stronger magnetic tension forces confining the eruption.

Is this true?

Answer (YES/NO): NO